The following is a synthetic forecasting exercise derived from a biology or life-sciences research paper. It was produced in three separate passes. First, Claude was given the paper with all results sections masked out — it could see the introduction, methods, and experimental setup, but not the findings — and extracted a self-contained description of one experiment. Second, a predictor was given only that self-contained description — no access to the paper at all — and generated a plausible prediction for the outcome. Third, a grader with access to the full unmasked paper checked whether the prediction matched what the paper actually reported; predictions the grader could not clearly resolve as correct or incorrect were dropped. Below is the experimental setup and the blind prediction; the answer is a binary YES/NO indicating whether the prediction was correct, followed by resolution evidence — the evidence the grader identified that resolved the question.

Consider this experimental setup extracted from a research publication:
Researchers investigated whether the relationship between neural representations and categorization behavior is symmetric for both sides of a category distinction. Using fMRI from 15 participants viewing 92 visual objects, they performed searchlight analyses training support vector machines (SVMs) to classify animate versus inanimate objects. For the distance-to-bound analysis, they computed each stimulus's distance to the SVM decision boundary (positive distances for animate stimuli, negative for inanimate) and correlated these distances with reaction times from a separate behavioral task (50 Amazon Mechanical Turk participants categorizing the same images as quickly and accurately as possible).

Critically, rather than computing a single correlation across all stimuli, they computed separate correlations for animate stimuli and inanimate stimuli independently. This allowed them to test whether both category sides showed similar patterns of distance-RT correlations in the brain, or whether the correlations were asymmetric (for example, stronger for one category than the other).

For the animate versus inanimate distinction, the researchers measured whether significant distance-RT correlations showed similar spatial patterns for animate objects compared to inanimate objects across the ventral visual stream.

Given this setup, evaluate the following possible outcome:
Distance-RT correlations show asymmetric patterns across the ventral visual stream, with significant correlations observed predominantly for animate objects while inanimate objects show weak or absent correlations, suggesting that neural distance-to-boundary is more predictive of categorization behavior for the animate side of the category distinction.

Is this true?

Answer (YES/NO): YES